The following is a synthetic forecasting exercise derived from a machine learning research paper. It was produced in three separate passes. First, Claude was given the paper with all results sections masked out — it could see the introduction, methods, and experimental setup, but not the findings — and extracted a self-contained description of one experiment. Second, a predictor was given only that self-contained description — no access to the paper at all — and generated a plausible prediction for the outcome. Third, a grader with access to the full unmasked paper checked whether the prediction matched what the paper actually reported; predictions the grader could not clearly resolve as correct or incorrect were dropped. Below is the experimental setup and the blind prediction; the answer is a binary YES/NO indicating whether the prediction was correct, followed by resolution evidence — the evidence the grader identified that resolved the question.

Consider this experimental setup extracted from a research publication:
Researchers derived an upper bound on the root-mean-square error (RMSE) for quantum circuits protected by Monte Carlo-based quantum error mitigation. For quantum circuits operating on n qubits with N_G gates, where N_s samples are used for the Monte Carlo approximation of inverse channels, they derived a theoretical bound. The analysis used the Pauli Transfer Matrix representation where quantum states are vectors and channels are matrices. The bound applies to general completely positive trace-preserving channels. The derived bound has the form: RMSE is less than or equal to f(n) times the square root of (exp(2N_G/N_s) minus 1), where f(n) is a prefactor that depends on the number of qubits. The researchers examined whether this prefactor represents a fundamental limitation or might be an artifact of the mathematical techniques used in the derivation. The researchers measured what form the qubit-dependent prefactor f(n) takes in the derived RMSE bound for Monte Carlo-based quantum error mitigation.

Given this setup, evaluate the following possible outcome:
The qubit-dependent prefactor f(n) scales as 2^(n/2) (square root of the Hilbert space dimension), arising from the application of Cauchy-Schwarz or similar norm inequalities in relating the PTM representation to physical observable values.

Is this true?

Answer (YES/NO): YES